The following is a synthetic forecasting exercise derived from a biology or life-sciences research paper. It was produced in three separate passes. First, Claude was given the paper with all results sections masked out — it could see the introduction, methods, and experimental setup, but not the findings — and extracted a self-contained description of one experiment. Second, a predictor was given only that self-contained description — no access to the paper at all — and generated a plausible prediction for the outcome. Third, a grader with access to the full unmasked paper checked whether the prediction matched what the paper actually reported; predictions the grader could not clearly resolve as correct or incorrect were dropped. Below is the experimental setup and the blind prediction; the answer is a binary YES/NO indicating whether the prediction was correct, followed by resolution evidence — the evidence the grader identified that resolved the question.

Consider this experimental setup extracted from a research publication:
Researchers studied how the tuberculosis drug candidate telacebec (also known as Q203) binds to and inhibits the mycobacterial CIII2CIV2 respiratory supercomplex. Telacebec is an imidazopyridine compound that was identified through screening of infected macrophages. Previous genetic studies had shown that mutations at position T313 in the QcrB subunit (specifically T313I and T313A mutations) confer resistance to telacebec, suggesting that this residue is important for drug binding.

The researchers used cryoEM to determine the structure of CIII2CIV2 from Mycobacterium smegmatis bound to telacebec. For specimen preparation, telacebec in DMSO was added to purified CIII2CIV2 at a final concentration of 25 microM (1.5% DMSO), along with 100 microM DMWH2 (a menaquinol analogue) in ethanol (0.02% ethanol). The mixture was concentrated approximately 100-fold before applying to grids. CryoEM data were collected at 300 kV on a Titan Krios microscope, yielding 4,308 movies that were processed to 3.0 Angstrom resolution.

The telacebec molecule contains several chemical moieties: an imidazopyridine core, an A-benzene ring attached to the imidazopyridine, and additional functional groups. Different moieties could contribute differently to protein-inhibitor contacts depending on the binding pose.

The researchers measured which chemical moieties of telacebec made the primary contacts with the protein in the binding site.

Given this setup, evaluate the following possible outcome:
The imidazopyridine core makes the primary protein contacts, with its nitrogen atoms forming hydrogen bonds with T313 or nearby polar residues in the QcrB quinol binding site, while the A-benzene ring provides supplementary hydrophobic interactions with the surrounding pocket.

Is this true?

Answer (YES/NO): NO